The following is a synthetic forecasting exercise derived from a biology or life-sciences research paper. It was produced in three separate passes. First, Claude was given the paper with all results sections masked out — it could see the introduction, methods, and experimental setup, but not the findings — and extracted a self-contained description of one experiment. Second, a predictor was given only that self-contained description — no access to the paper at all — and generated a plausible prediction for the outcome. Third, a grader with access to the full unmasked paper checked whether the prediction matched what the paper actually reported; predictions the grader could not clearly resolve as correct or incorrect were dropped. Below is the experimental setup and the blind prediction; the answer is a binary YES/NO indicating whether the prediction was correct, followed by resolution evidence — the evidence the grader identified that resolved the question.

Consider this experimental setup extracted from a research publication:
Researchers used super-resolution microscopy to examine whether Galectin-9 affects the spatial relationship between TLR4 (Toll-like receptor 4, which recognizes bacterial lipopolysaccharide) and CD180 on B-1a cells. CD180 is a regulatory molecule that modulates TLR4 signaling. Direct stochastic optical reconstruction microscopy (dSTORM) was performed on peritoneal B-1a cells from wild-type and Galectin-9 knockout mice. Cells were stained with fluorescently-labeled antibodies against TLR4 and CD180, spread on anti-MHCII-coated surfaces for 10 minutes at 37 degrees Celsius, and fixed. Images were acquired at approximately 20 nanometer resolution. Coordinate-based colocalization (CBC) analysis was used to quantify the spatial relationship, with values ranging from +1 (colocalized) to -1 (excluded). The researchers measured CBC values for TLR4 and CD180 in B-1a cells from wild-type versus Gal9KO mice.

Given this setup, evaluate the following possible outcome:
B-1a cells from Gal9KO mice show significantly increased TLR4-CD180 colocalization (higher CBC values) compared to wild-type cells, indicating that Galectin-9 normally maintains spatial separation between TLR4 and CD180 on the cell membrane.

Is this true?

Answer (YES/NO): NO